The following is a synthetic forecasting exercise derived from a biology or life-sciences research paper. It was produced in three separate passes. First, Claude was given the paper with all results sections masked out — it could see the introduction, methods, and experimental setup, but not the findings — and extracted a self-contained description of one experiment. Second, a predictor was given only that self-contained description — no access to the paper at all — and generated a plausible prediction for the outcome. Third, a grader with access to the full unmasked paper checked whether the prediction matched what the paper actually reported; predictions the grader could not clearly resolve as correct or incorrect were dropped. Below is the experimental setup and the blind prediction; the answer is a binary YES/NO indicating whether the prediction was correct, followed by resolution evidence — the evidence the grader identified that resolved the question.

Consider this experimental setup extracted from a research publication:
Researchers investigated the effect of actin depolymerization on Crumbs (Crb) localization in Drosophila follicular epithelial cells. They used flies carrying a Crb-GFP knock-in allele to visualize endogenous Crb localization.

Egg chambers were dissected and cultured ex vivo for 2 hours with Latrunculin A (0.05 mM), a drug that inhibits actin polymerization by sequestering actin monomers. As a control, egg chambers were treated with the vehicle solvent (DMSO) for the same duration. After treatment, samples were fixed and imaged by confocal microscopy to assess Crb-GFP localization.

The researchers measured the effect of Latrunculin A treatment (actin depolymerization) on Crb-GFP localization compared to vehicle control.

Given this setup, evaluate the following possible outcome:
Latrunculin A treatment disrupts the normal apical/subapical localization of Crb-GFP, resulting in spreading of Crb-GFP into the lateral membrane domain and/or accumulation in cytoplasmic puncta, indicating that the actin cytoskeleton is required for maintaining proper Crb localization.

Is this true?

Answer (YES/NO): YES